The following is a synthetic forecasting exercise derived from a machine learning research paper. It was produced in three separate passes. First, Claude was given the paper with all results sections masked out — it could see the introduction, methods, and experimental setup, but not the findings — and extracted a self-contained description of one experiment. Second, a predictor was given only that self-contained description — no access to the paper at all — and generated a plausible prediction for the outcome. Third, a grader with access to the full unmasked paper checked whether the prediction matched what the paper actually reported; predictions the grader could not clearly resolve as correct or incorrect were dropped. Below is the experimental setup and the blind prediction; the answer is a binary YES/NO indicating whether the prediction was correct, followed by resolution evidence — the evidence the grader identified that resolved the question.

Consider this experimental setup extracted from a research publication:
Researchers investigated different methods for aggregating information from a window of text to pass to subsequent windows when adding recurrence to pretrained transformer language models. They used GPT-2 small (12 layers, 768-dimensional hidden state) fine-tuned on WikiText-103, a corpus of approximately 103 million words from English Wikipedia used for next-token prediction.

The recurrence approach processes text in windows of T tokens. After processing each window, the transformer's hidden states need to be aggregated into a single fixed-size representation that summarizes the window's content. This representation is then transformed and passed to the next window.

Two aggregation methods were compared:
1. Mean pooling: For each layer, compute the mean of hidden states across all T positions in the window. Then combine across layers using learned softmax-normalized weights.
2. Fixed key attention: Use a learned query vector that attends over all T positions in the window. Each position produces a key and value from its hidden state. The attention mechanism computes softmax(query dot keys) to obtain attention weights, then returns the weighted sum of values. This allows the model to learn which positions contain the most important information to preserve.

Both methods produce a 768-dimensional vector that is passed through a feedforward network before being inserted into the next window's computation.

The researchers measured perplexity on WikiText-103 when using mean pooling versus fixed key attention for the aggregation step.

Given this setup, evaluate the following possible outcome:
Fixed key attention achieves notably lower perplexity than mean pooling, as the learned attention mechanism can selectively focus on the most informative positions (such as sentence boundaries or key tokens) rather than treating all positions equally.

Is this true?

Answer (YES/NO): NO